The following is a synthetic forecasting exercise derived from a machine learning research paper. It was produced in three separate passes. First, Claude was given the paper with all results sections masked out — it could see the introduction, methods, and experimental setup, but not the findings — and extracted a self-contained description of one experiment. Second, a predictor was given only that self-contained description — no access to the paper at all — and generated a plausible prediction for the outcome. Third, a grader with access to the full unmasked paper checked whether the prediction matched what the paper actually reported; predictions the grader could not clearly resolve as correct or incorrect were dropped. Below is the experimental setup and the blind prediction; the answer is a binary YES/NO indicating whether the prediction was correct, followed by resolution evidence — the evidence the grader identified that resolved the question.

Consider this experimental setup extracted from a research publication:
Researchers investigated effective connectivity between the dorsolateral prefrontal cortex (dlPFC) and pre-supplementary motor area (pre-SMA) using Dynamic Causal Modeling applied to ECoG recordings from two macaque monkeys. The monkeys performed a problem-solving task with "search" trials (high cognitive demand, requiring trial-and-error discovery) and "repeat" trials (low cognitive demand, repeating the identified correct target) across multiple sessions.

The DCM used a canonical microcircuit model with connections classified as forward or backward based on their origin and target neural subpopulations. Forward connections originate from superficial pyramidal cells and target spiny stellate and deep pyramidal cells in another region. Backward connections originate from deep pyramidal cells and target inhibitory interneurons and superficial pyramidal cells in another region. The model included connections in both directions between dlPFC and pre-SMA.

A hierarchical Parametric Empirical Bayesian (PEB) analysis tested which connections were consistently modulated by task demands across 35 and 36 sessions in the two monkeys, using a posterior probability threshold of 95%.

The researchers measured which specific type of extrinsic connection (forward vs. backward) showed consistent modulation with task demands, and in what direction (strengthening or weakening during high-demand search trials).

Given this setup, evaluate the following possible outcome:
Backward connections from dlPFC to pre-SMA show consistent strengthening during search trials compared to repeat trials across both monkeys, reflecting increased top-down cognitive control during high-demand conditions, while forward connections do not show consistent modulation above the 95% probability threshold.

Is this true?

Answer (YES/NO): NO